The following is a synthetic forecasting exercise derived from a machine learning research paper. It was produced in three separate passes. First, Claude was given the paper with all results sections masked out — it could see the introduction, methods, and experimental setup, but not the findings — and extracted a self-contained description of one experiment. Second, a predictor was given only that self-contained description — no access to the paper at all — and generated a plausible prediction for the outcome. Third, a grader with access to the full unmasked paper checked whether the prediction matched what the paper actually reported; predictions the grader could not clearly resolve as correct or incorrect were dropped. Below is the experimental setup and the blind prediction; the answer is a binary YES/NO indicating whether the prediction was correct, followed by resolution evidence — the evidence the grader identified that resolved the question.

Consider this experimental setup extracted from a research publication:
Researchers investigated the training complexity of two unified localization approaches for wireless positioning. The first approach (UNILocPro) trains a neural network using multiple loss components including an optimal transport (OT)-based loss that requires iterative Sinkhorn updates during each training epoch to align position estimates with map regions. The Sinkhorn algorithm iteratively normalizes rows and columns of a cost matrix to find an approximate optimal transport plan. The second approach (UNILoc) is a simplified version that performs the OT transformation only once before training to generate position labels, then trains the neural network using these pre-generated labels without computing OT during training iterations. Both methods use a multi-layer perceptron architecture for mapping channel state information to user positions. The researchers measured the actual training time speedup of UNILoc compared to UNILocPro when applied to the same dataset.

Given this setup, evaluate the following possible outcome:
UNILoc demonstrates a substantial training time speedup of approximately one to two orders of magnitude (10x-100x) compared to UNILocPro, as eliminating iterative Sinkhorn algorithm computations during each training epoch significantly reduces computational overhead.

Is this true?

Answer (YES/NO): NO